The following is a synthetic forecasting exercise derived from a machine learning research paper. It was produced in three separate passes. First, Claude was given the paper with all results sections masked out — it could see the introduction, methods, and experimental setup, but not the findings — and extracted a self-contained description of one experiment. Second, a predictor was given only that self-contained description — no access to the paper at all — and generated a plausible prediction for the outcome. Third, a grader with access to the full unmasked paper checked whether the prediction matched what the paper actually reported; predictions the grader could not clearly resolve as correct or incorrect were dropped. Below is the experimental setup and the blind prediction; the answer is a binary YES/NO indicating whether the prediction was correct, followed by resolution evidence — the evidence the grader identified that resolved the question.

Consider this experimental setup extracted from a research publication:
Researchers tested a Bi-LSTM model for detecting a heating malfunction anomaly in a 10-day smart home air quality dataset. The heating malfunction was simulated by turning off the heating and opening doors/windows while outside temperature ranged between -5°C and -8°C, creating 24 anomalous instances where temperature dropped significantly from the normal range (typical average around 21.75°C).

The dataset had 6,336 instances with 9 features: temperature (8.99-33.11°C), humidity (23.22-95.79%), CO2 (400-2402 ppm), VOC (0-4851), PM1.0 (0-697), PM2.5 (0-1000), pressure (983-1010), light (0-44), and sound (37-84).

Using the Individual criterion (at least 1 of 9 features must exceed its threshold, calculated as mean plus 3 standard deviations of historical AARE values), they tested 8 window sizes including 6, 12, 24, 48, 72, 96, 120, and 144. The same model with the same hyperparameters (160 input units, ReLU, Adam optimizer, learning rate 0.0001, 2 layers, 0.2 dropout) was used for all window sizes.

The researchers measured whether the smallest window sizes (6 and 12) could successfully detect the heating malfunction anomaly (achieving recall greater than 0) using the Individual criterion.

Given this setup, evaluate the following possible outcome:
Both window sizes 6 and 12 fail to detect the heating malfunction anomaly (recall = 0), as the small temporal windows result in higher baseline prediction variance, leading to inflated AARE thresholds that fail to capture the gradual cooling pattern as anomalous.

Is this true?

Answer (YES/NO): YES